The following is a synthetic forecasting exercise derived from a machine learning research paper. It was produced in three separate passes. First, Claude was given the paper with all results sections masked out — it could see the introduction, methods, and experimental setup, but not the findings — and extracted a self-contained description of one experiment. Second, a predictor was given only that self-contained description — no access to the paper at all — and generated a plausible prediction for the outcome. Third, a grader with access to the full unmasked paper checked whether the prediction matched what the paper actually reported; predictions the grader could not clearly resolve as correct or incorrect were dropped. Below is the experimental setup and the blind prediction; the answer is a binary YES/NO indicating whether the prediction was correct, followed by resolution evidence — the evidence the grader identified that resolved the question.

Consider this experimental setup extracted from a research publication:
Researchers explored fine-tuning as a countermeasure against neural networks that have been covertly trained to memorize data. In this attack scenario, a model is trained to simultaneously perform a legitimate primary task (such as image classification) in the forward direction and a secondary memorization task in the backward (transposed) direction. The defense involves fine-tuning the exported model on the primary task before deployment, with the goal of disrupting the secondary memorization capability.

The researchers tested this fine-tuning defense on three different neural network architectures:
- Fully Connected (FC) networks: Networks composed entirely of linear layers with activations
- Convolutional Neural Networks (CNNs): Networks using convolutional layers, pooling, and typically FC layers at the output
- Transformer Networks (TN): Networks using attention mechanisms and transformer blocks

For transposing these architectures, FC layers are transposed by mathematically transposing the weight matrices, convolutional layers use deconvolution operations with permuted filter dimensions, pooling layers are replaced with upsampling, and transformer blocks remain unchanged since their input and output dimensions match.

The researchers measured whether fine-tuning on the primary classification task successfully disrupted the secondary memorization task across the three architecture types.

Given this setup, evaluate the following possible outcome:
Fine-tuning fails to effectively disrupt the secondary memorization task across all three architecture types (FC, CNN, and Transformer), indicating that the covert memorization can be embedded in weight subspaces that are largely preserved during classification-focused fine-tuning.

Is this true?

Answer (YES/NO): NO